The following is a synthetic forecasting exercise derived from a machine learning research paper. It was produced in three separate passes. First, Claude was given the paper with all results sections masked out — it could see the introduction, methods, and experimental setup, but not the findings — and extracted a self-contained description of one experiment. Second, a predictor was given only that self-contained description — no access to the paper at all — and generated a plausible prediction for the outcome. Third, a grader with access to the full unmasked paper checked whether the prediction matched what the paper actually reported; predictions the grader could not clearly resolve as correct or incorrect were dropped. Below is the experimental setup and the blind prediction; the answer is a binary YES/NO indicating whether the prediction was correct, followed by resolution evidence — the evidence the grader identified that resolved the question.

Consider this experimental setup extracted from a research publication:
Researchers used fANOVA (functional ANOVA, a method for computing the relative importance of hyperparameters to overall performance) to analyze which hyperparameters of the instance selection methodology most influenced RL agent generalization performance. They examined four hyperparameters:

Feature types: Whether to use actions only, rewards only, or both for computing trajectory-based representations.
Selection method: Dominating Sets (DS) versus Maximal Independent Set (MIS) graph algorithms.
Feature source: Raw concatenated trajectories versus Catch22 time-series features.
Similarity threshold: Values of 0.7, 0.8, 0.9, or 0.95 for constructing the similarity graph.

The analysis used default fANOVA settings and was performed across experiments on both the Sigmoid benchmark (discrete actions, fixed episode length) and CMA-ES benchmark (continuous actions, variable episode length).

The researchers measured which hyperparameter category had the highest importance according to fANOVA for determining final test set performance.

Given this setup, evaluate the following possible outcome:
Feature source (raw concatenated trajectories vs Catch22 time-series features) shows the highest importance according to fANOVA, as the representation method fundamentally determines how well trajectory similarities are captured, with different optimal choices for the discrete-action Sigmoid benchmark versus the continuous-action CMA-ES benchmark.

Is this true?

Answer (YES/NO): NO